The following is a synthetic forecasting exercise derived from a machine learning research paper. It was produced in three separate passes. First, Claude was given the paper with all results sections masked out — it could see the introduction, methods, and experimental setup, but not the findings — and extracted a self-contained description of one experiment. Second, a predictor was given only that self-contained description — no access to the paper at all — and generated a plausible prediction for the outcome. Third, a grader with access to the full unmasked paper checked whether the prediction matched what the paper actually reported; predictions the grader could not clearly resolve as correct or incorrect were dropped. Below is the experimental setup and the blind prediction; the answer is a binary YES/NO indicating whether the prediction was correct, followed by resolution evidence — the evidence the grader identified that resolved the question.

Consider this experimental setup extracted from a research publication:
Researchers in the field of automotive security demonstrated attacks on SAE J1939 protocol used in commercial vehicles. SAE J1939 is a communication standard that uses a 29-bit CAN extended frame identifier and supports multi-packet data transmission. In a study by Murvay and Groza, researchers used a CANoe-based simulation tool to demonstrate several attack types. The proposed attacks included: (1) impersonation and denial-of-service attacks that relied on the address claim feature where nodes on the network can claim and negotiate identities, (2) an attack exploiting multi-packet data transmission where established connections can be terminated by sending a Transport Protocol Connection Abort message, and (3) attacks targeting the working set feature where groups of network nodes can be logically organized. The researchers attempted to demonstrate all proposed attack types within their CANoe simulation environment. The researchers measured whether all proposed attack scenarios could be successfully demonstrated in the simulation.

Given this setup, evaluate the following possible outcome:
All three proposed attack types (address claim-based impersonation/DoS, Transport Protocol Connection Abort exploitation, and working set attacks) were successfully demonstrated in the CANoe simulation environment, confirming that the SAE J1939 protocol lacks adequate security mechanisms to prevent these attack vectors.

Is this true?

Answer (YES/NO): NO